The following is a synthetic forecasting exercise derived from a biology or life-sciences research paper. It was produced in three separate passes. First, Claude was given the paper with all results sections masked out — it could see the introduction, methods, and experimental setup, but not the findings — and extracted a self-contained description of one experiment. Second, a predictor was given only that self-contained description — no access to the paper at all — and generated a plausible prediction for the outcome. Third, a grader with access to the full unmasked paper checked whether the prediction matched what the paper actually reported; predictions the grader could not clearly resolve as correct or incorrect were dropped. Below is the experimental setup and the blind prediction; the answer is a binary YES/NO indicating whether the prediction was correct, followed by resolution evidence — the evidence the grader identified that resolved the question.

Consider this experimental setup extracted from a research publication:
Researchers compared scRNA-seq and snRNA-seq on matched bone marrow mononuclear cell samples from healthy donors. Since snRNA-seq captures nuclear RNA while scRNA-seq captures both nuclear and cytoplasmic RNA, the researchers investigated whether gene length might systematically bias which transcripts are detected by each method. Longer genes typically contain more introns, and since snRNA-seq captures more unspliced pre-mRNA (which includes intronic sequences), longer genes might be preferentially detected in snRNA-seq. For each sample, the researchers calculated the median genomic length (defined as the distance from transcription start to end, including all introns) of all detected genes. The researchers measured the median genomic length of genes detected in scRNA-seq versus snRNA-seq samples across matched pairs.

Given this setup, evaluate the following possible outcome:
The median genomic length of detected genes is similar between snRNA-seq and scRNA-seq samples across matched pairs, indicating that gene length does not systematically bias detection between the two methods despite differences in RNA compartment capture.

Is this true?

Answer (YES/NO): NO